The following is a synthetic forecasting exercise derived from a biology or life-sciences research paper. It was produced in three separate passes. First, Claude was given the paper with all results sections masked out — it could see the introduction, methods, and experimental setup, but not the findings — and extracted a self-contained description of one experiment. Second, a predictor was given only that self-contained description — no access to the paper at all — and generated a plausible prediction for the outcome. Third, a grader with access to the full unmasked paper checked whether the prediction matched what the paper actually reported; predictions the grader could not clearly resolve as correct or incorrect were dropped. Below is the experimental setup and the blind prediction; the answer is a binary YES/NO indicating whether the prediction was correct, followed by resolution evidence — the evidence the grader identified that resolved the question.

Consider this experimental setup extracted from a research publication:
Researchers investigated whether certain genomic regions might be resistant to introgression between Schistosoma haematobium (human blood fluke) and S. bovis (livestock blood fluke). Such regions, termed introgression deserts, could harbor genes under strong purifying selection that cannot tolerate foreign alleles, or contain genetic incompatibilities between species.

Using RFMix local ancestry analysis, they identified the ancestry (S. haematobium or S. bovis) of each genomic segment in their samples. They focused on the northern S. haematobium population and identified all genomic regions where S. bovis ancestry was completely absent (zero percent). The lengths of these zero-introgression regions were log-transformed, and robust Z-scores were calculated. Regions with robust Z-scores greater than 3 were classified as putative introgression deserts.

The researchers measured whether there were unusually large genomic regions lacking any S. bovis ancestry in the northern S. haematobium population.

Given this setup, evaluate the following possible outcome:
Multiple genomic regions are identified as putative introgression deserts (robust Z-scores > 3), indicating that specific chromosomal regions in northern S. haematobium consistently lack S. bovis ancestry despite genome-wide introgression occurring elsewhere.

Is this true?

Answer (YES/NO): YES